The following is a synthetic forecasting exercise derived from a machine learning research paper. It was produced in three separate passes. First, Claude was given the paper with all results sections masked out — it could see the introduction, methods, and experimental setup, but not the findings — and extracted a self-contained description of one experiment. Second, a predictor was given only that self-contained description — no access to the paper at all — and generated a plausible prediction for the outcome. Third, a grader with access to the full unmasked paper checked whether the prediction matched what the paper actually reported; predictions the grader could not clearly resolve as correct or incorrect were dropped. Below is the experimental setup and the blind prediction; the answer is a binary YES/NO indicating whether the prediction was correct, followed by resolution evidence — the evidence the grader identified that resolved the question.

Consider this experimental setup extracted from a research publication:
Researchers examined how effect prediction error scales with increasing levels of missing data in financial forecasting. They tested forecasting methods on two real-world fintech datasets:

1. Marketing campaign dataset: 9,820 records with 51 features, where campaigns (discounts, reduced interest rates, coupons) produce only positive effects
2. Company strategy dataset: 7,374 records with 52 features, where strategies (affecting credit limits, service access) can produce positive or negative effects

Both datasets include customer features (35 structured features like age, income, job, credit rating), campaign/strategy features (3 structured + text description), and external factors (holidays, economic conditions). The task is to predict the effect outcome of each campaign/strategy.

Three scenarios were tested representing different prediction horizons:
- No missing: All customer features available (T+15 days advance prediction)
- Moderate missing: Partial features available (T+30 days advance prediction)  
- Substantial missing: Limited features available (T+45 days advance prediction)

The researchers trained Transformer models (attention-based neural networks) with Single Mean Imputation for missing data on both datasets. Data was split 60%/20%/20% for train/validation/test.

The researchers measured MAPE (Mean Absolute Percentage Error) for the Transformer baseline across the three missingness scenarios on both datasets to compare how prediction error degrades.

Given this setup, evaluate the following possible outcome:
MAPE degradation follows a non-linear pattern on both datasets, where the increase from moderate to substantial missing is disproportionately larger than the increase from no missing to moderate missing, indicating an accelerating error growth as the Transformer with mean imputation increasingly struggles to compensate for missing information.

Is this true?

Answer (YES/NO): YES